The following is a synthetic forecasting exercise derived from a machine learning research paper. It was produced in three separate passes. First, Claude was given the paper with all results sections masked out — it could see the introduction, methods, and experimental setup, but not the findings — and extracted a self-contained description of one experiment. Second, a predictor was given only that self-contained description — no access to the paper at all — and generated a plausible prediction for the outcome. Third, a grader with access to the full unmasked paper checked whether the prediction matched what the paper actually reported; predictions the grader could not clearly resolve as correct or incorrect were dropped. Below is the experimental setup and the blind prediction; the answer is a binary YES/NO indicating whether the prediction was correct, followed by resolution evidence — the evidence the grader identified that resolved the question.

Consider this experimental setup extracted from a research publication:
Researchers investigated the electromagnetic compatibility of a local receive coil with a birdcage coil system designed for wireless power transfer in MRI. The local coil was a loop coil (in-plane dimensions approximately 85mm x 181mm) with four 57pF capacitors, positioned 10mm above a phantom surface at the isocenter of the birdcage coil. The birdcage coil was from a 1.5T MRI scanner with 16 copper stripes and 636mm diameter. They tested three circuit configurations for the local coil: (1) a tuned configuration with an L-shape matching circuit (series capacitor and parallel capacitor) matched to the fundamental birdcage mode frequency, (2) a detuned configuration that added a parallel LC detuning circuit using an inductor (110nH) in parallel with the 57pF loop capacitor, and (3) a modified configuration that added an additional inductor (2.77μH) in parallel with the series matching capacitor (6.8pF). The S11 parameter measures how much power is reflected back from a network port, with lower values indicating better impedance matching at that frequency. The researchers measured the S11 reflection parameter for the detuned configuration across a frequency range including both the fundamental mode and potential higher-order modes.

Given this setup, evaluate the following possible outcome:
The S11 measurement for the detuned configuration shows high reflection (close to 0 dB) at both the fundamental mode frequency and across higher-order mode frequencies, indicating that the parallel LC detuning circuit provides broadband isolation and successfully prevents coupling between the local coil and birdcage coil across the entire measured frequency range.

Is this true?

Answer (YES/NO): NO